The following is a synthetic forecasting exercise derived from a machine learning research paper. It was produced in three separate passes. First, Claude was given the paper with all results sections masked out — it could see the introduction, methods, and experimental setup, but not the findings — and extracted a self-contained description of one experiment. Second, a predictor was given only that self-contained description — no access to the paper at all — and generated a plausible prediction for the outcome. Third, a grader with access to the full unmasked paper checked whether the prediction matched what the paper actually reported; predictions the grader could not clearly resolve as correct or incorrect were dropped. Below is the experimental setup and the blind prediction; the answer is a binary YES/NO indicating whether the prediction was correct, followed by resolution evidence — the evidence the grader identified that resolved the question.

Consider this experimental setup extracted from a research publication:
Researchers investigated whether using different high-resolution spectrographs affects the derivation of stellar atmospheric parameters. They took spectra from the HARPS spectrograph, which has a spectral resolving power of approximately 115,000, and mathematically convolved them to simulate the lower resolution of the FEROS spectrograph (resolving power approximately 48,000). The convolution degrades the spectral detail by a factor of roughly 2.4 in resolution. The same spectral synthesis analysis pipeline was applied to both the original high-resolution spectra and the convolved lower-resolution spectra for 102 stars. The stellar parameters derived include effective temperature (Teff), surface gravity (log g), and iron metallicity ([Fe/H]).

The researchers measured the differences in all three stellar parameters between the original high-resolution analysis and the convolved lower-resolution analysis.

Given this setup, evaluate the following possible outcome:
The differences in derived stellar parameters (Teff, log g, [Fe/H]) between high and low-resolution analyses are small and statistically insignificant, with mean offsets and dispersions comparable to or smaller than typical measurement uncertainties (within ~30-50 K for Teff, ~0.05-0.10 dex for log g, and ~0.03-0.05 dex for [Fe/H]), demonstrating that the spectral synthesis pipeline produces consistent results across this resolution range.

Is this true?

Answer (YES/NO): YES